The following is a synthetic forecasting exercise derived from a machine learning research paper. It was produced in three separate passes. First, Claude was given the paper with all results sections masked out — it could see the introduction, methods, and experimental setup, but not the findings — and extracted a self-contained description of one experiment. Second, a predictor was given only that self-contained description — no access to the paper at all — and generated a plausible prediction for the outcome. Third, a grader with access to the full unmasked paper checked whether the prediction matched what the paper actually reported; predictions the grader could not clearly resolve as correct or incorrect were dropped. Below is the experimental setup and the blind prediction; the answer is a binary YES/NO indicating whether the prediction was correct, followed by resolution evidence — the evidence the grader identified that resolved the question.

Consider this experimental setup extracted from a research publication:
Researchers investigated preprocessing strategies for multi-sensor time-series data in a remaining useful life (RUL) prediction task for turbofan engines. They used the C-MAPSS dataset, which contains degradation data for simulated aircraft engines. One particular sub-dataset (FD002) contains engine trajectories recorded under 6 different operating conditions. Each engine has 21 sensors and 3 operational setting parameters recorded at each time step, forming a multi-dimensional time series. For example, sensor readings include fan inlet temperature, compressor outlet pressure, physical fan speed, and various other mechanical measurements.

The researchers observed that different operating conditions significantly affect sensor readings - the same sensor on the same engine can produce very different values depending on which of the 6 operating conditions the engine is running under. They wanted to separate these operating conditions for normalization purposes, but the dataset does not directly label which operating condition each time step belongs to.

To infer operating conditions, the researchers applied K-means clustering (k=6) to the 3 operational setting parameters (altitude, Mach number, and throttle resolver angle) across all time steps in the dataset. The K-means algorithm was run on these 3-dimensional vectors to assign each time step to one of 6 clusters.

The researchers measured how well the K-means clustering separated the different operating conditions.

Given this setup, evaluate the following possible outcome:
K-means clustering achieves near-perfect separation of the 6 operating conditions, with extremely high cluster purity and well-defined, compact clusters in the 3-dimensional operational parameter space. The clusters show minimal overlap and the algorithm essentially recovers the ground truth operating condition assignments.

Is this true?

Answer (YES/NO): YES